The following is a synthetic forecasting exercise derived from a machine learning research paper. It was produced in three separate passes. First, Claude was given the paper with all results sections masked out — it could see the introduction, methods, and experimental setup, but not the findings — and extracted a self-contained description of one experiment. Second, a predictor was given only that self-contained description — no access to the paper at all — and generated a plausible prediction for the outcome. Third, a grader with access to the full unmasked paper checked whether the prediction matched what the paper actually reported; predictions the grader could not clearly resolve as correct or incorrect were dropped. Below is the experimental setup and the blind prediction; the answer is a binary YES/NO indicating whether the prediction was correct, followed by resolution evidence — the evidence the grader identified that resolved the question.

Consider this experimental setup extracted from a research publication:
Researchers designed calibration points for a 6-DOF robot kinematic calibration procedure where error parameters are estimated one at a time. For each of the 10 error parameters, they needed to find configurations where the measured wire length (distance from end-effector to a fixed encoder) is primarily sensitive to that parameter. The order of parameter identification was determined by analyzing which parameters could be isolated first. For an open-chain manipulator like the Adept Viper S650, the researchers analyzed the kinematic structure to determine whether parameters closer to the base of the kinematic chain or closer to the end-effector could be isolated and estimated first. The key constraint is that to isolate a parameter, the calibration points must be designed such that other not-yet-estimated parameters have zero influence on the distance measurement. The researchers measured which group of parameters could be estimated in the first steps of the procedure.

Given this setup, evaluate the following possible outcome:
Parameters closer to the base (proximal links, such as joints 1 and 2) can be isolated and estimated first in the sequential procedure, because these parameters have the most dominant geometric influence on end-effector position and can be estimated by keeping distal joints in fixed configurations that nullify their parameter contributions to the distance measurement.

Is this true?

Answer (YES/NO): NO